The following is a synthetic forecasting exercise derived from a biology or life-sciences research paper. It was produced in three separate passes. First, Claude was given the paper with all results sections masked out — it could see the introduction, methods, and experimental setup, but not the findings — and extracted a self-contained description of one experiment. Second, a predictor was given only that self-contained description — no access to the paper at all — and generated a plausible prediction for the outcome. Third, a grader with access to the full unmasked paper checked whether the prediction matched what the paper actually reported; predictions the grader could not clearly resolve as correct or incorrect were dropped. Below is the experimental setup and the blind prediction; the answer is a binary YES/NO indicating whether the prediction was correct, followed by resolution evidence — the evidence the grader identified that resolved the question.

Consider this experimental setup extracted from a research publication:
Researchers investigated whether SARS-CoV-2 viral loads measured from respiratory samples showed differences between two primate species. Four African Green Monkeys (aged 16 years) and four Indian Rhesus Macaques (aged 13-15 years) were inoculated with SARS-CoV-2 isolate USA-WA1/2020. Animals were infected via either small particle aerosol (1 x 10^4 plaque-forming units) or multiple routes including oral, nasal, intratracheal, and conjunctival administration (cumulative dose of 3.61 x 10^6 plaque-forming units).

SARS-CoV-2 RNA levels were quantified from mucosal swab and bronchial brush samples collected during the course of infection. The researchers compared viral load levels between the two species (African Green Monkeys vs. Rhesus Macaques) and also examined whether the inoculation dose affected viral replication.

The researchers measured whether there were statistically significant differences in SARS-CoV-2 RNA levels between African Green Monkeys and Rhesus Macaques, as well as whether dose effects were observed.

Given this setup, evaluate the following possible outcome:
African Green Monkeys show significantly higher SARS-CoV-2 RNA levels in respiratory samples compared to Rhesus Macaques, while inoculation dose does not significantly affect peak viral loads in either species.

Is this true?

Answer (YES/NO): NO